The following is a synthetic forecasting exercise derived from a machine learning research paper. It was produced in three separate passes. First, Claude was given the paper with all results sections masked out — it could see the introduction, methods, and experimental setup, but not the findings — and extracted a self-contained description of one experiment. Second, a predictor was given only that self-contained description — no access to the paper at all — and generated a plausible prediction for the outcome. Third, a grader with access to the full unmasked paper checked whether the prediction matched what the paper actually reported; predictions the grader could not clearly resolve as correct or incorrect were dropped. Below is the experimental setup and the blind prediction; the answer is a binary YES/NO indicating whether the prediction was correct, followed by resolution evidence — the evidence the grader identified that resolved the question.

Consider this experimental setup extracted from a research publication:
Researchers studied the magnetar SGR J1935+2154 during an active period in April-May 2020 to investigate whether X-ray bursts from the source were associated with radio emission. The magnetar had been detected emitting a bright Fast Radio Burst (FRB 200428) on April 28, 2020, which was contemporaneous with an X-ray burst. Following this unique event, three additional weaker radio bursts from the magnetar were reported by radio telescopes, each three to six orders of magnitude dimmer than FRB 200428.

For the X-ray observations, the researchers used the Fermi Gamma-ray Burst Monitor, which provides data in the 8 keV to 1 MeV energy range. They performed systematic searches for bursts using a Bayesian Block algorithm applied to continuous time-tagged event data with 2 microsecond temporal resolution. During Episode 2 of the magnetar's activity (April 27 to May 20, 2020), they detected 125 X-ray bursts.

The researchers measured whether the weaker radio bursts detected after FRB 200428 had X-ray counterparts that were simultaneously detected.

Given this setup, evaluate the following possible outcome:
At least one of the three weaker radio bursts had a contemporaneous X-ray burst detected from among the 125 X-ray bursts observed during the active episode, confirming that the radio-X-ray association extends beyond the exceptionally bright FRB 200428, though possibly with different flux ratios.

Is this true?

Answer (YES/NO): NO